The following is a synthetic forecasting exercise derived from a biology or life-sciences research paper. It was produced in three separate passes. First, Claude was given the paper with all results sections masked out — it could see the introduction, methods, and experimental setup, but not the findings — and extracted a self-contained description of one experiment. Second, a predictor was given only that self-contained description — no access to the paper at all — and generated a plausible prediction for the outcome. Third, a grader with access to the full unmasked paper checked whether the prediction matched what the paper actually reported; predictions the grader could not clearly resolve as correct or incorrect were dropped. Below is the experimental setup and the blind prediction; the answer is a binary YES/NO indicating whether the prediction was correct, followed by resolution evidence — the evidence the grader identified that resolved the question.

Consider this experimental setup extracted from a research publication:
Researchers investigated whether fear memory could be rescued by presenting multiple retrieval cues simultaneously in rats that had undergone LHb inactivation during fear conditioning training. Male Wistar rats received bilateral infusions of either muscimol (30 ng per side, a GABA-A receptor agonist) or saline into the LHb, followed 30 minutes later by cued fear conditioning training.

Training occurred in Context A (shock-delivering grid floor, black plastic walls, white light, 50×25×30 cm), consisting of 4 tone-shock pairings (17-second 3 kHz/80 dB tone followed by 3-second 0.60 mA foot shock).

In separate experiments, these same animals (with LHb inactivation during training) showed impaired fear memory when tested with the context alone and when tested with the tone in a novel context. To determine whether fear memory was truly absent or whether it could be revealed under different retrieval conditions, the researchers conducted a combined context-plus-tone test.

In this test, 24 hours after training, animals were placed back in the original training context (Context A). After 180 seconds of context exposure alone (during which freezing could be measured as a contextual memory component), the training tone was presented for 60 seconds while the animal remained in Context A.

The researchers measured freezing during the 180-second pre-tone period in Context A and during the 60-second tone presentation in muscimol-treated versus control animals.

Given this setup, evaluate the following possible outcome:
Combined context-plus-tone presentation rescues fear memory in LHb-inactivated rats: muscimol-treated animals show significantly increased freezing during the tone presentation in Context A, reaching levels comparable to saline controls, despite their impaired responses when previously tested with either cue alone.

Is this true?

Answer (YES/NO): YES